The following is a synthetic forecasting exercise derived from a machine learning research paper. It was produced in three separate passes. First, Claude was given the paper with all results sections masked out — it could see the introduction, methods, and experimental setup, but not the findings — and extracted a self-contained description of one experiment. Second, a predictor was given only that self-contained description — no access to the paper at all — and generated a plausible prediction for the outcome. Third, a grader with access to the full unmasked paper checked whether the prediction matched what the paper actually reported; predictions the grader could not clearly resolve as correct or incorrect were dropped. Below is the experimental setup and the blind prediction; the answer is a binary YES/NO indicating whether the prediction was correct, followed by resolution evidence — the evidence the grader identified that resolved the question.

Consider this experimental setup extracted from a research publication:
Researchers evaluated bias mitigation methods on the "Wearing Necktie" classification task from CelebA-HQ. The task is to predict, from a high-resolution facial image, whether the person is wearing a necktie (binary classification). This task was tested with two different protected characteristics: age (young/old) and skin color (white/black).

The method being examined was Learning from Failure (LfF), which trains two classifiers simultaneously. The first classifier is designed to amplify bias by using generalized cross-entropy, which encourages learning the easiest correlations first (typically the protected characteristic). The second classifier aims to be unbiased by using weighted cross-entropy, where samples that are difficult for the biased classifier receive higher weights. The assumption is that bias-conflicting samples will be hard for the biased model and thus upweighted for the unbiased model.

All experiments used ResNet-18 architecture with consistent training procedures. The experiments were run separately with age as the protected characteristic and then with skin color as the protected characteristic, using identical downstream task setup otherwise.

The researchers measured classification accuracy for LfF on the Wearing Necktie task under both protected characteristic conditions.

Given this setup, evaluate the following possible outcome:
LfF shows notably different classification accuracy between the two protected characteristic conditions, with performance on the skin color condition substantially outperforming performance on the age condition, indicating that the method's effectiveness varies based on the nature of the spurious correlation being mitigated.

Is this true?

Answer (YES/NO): NO